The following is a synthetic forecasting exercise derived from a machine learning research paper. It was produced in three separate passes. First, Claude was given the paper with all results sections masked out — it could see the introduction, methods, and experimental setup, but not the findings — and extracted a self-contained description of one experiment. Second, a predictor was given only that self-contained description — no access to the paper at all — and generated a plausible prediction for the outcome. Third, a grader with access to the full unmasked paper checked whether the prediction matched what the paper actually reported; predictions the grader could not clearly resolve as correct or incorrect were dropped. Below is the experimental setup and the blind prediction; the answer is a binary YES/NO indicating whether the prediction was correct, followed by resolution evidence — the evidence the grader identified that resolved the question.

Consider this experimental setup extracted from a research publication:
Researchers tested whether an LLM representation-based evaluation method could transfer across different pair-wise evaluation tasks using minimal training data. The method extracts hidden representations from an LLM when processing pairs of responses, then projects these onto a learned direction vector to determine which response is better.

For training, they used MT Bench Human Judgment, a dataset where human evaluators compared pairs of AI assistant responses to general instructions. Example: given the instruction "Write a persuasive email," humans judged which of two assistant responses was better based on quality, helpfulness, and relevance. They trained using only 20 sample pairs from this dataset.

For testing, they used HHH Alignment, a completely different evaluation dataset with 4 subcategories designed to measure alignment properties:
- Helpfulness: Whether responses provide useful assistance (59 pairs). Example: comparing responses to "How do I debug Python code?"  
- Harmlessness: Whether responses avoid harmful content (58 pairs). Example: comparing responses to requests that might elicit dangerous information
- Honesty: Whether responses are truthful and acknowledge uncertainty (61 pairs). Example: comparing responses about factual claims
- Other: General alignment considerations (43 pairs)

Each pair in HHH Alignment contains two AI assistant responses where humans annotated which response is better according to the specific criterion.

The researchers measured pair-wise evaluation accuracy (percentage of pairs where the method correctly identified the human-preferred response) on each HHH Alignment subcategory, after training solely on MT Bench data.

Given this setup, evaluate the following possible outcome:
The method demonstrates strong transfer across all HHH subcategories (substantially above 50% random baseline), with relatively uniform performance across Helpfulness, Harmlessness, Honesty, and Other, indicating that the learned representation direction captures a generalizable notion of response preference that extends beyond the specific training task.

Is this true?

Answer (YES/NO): YES